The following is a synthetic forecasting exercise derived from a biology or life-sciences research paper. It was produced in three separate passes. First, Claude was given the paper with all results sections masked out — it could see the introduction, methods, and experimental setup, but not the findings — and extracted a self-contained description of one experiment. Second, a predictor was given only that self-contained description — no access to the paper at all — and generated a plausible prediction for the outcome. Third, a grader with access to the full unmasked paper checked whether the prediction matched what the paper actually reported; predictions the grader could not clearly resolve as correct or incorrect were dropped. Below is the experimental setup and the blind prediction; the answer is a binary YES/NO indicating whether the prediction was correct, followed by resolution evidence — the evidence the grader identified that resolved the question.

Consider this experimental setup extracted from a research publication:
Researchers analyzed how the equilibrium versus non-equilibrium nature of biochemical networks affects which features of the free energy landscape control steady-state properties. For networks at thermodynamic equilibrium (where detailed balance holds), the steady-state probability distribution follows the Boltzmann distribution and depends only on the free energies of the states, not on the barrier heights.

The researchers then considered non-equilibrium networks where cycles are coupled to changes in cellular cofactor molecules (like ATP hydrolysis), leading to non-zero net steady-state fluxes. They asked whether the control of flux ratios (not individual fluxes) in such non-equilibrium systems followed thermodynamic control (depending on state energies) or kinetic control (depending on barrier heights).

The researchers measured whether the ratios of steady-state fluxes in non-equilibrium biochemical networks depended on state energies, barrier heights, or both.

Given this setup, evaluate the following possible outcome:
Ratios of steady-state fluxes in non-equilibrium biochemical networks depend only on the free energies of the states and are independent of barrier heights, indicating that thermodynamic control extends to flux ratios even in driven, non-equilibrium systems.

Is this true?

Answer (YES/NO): NO